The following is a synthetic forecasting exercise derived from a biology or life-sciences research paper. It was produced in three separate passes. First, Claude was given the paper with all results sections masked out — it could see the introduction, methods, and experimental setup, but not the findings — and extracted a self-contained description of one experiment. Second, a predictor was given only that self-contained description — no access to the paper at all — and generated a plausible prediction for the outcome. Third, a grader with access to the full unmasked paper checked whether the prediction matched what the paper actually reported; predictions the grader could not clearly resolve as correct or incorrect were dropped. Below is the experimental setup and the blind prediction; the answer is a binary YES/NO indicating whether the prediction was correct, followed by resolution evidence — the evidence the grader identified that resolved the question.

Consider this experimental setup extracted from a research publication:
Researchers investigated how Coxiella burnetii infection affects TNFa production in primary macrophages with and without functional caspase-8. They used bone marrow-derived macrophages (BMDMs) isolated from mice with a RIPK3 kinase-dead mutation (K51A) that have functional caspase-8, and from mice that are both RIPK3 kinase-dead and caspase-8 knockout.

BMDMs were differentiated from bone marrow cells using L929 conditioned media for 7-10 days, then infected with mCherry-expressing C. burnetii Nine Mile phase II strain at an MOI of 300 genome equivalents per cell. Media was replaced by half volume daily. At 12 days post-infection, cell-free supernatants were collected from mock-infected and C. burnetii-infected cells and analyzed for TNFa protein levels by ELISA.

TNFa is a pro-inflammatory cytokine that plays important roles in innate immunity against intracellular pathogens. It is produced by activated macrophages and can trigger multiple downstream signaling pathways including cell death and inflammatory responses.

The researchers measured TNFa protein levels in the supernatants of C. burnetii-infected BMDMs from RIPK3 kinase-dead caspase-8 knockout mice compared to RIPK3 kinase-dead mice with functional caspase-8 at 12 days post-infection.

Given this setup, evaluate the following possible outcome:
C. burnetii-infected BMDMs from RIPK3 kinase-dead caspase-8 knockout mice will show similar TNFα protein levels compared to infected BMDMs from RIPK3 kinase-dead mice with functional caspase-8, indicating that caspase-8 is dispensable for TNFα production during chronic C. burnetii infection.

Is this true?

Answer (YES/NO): NO